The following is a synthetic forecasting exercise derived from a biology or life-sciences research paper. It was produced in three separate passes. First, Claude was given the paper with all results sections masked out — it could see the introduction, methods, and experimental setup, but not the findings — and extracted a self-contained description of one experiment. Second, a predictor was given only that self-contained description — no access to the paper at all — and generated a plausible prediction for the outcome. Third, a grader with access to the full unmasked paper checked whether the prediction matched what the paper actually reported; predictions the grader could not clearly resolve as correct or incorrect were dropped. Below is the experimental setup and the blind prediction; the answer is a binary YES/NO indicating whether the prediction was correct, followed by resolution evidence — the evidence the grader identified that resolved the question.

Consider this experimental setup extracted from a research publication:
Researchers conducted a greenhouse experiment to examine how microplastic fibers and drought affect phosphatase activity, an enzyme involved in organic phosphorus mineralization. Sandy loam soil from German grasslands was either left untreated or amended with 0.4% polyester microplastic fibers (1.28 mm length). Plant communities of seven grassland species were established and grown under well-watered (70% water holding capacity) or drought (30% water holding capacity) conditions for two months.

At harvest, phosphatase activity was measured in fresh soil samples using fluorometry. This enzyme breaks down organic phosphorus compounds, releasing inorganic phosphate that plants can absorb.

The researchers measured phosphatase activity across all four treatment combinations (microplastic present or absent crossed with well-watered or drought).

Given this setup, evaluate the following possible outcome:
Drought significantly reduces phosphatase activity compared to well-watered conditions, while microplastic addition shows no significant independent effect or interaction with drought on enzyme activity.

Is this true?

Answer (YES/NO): NO